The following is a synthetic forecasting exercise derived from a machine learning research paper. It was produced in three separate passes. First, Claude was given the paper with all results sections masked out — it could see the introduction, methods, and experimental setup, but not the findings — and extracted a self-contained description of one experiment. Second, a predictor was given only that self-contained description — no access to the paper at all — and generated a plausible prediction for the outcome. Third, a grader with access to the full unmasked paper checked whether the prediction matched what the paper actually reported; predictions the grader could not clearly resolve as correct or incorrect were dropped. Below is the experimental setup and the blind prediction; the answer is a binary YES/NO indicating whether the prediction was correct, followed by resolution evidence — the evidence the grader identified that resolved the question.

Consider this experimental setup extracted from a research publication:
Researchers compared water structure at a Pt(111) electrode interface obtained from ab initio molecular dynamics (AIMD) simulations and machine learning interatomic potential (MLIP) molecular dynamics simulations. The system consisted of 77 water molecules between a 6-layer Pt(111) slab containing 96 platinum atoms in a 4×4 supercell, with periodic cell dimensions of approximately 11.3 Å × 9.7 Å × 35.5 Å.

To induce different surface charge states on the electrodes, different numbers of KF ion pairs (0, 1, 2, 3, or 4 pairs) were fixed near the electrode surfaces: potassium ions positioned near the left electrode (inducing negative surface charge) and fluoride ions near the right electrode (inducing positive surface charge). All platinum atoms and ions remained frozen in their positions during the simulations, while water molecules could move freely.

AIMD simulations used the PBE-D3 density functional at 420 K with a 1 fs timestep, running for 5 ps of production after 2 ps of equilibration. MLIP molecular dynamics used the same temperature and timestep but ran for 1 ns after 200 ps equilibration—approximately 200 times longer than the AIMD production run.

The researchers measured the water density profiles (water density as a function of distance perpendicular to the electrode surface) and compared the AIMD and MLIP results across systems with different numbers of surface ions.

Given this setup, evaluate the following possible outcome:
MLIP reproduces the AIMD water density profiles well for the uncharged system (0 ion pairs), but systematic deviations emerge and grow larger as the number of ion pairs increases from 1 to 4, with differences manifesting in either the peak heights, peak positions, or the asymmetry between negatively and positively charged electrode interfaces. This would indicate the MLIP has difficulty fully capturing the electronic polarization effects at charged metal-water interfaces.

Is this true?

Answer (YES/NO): NO